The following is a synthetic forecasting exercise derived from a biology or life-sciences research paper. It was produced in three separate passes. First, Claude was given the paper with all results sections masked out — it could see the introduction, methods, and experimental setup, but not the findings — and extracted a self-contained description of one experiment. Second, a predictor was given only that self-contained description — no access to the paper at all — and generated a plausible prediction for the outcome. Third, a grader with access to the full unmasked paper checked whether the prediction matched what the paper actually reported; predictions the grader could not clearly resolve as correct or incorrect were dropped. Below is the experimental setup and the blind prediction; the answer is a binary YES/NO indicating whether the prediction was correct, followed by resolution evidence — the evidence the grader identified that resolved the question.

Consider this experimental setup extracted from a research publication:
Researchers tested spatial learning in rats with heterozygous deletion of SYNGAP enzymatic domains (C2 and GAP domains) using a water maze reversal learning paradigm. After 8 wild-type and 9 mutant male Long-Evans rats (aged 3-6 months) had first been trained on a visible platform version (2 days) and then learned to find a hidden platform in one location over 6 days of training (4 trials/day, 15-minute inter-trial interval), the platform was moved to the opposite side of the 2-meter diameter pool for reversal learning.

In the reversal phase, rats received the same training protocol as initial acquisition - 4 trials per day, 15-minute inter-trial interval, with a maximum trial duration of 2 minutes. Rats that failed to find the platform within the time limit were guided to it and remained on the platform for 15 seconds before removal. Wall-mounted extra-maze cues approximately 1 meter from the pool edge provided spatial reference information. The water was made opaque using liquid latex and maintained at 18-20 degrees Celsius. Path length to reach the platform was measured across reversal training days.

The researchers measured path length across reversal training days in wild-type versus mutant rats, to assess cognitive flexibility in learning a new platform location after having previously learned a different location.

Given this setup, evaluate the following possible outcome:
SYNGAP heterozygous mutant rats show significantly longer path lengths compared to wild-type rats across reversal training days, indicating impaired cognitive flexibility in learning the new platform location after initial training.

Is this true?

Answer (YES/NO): NO